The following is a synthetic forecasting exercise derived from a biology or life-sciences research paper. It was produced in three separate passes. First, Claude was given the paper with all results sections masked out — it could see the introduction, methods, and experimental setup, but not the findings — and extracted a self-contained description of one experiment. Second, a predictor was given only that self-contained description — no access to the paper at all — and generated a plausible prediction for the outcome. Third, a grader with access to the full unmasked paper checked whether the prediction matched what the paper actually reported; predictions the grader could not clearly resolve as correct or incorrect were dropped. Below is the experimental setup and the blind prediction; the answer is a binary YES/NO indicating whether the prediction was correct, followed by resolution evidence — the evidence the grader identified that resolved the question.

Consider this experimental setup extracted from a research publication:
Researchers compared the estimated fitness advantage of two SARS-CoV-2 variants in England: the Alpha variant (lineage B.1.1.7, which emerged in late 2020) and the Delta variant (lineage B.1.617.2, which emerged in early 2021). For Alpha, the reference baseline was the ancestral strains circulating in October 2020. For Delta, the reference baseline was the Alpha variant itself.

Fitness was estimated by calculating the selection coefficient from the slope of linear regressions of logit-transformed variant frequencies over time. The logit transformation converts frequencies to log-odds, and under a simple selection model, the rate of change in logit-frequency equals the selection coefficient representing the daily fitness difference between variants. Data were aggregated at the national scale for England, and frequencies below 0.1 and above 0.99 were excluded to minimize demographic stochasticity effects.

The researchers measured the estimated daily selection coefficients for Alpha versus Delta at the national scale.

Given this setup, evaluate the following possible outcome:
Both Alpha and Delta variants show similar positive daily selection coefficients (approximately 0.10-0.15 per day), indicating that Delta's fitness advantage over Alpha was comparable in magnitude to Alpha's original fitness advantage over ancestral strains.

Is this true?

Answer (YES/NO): NO